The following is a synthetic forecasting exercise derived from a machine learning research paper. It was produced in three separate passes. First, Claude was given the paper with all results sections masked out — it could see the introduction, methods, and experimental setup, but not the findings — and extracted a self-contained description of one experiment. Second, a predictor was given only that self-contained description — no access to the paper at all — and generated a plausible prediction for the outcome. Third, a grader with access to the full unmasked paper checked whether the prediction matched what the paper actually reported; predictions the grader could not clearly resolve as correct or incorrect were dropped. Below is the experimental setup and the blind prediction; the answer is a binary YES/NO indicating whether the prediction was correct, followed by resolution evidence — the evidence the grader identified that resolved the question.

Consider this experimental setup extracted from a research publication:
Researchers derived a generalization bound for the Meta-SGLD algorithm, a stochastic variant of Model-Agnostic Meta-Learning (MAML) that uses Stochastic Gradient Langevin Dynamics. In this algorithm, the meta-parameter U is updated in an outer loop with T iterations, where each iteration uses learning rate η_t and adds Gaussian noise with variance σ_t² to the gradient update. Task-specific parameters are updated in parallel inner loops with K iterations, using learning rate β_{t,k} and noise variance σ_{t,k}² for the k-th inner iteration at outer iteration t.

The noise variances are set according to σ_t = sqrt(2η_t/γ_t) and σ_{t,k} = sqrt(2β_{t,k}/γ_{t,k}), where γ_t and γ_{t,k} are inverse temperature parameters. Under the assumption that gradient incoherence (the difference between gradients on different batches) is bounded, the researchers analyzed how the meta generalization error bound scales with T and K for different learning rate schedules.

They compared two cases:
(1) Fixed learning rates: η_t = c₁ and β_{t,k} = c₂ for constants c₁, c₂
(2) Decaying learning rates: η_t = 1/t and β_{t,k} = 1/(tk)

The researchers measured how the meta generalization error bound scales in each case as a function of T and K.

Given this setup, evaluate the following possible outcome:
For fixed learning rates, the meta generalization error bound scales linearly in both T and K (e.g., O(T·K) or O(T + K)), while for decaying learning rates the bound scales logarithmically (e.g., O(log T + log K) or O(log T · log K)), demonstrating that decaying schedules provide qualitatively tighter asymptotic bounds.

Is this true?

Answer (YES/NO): NO